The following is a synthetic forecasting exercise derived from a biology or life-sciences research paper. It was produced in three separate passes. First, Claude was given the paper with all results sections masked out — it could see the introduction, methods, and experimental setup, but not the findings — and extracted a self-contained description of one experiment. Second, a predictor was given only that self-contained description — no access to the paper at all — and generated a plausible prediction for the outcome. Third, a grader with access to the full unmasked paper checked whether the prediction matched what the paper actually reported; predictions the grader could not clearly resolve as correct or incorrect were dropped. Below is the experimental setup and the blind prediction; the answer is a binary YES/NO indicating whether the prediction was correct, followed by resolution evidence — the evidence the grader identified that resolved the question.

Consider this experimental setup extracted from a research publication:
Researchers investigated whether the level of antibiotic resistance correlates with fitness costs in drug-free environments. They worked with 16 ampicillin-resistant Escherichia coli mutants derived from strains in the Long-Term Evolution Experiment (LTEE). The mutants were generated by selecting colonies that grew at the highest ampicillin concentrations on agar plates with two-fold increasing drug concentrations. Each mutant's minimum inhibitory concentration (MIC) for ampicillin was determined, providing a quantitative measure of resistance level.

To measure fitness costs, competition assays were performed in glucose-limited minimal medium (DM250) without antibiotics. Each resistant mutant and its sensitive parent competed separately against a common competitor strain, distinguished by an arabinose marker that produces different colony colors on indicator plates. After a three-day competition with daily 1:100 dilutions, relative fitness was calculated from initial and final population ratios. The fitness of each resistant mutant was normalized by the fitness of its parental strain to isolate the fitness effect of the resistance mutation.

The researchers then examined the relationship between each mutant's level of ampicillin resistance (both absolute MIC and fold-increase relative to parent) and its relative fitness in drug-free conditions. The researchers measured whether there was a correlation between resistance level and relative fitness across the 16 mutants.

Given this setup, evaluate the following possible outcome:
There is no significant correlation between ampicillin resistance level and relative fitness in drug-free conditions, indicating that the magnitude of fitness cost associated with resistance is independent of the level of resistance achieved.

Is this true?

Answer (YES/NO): YES